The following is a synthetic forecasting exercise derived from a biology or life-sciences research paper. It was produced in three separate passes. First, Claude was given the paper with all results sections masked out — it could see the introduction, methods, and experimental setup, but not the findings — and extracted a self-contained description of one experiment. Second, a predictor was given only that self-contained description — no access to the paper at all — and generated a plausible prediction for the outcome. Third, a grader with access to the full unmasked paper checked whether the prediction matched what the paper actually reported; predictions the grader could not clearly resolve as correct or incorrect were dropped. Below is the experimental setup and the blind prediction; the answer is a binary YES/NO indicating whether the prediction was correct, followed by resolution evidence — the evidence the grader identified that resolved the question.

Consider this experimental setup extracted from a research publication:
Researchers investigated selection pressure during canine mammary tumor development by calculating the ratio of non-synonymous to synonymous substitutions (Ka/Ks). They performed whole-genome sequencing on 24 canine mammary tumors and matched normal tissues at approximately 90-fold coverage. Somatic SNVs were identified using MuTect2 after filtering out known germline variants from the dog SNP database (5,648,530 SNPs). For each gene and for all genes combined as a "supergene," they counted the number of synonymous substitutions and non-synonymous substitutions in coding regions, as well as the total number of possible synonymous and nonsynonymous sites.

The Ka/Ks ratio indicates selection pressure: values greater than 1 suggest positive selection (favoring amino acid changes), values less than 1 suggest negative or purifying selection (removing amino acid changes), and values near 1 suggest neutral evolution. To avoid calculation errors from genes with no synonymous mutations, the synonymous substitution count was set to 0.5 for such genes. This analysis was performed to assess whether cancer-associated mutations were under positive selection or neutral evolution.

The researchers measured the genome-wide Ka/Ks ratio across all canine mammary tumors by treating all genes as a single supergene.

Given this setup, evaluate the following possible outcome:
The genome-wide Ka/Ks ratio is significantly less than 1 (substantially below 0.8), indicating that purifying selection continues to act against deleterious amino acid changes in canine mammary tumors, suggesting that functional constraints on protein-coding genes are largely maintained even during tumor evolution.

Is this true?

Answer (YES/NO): YES